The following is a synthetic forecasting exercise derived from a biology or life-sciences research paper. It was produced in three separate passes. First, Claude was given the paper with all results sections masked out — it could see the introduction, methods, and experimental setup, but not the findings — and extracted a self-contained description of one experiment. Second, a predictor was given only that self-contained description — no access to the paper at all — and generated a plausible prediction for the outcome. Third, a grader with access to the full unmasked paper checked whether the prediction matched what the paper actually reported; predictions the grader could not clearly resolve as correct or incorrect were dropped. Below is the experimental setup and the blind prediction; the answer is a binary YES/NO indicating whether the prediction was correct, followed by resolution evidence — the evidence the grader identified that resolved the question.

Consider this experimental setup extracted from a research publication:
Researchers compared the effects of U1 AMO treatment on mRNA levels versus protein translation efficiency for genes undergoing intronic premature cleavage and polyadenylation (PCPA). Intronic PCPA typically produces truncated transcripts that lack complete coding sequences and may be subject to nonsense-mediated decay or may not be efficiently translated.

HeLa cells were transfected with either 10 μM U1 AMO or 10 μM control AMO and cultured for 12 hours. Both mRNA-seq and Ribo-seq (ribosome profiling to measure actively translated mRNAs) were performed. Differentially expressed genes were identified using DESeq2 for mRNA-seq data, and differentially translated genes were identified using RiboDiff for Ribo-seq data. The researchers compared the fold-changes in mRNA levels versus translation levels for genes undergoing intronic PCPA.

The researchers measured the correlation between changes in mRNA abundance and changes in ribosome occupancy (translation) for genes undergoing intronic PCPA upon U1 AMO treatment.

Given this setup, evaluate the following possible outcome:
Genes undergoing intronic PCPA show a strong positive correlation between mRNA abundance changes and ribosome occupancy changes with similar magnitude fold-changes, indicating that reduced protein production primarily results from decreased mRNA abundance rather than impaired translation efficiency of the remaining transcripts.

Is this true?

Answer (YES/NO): YES